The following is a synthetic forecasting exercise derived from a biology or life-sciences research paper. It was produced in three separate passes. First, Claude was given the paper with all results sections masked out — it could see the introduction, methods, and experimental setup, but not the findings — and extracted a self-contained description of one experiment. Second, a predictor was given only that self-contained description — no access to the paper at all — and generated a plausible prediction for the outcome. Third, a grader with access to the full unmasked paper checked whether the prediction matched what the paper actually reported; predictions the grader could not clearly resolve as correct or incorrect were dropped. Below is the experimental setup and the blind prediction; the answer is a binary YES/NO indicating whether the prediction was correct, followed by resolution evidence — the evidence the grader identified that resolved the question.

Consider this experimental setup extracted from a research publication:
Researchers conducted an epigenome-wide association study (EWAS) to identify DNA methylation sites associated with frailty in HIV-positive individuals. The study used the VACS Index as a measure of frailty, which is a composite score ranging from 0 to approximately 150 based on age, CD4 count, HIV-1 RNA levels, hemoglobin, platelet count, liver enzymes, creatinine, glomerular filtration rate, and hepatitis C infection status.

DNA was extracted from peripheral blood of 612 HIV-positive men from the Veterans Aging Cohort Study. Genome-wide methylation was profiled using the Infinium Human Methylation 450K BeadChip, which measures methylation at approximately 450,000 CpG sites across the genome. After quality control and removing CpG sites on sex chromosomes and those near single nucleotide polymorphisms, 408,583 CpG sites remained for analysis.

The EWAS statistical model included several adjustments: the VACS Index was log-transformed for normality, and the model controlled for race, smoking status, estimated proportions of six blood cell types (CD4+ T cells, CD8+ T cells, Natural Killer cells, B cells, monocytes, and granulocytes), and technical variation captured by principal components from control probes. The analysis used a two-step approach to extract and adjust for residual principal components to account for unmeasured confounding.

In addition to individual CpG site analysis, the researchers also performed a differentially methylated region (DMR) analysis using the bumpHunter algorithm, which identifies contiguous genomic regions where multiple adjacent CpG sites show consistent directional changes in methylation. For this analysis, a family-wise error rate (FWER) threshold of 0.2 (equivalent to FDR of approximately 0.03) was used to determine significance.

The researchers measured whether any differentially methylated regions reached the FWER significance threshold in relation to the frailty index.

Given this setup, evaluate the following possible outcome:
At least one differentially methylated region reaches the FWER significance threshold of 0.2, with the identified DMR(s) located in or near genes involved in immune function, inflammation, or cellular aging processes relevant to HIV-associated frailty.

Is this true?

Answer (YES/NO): YES